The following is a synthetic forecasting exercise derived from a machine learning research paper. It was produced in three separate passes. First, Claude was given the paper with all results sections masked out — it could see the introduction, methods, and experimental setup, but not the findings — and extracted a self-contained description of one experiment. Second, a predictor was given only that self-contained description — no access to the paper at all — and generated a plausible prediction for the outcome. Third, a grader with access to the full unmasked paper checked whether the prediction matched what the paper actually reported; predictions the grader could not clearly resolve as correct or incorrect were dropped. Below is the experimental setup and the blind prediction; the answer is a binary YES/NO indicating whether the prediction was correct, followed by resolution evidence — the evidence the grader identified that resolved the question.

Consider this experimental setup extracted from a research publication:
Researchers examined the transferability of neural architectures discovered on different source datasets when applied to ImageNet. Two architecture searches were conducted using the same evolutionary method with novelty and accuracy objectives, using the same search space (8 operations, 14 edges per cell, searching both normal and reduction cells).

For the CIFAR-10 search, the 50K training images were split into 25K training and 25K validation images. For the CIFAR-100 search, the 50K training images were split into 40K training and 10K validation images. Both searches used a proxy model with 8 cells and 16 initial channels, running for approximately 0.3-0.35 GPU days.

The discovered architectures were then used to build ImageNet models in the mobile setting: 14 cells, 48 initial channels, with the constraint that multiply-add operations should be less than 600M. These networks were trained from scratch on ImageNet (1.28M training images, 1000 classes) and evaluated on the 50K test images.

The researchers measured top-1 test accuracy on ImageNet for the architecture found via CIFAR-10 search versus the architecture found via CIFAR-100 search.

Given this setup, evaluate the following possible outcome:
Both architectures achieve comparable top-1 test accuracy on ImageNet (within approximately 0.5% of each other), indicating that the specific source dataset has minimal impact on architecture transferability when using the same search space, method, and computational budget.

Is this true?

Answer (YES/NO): NO